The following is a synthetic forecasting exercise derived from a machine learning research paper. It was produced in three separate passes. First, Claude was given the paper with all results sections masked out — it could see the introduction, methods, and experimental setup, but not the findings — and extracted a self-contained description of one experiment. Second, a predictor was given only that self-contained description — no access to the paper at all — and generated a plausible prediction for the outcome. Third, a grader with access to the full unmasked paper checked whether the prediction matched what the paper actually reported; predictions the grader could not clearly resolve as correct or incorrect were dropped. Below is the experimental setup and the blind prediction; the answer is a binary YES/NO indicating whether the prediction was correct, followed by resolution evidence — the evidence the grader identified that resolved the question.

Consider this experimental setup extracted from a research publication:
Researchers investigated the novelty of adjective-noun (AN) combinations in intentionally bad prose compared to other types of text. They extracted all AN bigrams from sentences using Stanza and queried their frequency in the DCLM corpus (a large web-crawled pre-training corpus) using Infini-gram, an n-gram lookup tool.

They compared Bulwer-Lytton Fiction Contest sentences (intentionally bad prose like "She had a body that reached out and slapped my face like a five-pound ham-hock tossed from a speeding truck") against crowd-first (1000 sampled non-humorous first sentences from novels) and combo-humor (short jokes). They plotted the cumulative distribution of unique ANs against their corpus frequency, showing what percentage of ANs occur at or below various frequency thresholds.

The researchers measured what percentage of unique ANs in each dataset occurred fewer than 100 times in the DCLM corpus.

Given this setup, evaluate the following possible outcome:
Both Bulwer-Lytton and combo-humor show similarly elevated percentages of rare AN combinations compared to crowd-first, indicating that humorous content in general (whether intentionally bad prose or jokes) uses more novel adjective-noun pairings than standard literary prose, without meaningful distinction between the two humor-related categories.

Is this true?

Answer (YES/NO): NO